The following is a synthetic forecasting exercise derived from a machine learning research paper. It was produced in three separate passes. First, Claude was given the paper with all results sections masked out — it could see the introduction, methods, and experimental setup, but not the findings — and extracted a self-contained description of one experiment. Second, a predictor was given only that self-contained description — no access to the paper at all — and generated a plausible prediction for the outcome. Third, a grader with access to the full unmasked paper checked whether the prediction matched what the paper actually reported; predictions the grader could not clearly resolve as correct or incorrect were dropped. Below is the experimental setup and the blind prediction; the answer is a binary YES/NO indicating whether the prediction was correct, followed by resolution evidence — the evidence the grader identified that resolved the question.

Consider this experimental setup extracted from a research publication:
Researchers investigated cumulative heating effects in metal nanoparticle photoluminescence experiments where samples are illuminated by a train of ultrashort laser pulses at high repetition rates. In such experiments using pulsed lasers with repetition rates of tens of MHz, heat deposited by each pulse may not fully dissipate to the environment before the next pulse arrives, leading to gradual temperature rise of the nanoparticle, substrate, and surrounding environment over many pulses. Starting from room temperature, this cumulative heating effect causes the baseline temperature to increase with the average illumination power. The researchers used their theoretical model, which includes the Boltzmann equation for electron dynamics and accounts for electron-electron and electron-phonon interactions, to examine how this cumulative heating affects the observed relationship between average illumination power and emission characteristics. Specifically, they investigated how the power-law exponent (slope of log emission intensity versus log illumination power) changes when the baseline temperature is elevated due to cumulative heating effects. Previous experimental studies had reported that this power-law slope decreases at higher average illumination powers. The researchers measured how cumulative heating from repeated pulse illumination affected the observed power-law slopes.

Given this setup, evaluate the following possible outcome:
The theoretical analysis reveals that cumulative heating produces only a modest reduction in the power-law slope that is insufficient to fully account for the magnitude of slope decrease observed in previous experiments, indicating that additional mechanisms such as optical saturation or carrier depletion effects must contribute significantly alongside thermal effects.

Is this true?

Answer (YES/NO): NO